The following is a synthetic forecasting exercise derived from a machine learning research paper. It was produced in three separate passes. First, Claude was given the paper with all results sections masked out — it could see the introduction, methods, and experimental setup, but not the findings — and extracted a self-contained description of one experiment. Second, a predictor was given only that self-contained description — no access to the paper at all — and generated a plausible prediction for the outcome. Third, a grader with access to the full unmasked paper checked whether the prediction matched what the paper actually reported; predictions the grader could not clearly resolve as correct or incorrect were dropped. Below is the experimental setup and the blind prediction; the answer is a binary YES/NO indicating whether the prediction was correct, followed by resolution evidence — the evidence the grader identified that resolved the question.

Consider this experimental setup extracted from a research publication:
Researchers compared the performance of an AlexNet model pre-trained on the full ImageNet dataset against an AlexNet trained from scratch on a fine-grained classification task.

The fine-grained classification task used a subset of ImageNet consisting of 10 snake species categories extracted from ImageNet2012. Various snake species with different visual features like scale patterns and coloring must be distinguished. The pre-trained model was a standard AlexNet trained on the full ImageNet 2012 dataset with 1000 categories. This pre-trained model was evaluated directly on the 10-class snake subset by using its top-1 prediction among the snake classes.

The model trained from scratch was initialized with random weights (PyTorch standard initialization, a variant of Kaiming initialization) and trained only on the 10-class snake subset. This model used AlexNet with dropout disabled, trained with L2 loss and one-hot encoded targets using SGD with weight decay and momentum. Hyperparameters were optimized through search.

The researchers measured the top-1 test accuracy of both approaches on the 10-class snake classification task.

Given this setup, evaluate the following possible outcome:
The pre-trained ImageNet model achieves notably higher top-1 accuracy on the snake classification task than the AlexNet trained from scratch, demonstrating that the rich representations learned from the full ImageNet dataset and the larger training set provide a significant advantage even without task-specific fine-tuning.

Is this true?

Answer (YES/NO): NO